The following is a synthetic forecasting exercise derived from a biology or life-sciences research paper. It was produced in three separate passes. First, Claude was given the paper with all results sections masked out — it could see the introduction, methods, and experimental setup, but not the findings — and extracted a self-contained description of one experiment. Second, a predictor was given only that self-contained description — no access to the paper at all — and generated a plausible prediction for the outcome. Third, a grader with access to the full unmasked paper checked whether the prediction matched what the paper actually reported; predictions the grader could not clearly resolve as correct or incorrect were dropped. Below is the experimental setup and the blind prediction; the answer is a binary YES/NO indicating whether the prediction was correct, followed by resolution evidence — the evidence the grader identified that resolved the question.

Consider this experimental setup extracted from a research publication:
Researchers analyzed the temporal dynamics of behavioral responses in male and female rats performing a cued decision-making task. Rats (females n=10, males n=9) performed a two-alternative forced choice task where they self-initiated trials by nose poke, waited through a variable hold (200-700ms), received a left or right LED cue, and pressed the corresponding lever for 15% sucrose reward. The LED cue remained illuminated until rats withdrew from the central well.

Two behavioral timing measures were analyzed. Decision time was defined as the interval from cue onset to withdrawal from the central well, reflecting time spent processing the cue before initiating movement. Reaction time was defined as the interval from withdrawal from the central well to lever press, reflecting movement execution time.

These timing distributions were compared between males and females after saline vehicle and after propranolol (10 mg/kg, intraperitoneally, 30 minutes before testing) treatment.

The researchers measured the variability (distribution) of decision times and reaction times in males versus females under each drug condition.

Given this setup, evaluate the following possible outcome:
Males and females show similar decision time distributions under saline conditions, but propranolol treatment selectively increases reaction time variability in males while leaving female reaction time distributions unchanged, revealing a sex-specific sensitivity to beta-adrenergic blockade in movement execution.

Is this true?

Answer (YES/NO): NO